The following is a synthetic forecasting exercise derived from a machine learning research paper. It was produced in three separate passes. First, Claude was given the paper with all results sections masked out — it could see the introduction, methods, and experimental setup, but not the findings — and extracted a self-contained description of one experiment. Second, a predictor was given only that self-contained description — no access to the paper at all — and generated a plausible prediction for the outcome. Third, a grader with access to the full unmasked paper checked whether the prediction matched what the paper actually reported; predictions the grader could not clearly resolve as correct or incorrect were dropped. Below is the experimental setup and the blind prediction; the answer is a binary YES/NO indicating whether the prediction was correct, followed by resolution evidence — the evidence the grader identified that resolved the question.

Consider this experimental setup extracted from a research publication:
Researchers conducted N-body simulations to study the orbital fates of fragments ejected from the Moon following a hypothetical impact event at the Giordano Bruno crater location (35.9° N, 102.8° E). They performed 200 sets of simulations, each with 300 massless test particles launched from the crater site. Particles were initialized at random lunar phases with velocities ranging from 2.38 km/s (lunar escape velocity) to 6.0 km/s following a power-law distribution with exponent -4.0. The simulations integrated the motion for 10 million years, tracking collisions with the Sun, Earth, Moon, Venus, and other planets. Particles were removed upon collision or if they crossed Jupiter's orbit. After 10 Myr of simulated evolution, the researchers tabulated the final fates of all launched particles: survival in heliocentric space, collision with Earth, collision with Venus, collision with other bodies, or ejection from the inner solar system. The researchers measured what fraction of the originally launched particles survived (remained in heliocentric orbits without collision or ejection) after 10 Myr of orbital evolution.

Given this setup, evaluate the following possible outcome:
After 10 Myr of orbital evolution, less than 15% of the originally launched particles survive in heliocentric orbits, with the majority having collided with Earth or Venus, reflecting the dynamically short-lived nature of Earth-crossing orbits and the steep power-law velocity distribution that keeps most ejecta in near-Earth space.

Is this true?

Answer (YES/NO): NO